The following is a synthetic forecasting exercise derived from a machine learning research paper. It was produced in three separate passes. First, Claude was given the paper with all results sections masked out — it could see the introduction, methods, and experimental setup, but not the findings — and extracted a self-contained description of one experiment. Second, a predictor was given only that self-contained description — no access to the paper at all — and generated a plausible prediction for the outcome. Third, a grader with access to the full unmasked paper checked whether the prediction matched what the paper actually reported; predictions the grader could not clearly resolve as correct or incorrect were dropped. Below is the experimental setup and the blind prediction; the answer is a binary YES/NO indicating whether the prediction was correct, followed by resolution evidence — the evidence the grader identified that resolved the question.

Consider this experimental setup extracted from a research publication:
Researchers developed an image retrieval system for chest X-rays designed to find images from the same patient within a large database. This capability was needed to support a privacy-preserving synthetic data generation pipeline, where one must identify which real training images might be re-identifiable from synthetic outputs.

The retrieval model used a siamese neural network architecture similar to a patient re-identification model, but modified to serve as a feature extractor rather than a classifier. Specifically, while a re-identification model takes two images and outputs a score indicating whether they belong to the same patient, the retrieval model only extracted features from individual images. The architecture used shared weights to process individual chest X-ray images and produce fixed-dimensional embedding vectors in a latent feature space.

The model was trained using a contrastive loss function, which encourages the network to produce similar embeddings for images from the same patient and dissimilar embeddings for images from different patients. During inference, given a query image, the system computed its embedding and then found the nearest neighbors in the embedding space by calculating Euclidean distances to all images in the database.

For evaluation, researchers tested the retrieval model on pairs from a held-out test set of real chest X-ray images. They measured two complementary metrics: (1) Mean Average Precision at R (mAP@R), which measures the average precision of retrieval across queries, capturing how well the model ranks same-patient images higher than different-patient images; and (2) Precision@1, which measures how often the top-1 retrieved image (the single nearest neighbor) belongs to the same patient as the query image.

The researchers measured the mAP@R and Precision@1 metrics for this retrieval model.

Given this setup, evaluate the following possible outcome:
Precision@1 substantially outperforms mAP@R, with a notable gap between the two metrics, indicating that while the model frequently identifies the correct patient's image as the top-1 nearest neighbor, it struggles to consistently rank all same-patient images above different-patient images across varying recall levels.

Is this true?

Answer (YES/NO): NO